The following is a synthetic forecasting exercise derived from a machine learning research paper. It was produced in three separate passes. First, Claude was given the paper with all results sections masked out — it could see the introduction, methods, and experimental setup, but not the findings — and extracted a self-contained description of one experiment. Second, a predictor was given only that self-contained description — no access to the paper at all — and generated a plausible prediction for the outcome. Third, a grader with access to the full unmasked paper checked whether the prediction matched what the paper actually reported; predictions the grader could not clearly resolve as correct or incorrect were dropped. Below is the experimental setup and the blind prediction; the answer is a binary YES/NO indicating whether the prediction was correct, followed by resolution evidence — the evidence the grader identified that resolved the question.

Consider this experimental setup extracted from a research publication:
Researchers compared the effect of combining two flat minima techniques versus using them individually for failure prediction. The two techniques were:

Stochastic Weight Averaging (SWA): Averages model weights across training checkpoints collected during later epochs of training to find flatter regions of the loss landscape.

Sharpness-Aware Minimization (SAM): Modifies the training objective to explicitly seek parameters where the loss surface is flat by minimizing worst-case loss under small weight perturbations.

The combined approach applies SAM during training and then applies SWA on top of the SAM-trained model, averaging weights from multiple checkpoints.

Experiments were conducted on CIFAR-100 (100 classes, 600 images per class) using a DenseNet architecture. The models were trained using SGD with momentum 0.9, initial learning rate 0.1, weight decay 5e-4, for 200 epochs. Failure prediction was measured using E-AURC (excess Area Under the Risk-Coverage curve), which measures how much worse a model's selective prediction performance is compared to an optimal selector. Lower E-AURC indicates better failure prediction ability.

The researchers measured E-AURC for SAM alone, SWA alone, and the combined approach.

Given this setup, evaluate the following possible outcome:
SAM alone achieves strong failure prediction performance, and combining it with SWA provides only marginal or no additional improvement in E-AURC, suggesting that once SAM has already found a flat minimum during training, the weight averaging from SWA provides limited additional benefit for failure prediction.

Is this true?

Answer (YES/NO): NO